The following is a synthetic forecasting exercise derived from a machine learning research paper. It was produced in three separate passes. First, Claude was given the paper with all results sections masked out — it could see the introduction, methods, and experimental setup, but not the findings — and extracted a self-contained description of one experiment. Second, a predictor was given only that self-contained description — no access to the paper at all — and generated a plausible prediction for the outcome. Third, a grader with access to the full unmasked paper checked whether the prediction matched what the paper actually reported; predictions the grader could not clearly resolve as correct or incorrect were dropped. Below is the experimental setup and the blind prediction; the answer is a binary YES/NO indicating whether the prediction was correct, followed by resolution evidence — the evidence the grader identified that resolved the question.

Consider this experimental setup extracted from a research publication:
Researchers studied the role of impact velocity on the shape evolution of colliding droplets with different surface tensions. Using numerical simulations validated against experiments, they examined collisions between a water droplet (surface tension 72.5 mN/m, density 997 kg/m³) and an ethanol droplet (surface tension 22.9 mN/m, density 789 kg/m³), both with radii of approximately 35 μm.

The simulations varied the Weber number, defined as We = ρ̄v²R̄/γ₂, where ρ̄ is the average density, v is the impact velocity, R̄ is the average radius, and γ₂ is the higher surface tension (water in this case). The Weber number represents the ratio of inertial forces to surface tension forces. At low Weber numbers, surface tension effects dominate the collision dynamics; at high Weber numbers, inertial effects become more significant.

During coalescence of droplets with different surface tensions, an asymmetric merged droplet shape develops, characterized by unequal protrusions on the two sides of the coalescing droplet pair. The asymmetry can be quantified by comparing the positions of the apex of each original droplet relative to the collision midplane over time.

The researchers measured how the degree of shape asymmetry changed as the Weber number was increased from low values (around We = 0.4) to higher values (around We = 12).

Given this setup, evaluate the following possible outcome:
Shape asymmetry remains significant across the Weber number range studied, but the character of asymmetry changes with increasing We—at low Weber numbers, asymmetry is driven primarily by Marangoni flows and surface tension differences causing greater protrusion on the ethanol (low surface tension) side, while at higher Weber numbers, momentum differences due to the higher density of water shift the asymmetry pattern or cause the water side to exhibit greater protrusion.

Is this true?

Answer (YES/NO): NO